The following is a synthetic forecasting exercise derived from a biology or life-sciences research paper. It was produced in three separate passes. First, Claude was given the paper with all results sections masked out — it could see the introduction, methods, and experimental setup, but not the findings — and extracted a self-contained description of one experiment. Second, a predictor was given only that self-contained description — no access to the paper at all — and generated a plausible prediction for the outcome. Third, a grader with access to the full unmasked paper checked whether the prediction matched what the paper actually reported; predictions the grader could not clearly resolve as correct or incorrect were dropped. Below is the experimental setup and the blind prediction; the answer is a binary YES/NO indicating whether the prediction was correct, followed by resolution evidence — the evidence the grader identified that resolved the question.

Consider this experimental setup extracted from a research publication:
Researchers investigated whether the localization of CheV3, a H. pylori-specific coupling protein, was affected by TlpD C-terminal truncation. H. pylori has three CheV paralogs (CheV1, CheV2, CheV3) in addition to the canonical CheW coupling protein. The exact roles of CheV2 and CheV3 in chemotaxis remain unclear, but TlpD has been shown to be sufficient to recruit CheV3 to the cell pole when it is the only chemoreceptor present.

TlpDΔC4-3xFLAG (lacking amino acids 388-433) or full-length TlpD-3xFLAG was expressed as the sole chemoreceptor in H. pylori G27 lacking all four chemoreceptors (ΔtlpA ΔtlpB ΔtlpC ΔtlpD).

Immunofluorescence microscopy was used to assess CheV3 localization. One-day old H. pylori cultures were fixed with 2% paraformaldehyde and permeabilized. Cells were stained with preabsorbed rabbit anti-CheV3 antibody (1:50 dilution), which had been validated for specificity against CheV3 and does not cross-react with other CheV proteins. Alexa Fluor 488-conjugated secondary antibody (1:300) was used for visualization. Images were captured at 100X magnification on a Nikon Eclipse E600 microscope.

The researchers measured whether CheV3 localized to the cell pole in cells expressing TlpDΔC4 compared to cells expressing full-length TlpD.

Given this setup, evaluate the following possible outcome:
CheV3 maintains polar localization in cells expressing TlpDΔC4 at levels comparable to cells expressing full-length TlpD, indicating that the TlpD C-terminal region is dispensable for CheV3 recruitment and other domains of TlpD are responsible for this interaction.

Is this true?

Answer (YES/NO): NO